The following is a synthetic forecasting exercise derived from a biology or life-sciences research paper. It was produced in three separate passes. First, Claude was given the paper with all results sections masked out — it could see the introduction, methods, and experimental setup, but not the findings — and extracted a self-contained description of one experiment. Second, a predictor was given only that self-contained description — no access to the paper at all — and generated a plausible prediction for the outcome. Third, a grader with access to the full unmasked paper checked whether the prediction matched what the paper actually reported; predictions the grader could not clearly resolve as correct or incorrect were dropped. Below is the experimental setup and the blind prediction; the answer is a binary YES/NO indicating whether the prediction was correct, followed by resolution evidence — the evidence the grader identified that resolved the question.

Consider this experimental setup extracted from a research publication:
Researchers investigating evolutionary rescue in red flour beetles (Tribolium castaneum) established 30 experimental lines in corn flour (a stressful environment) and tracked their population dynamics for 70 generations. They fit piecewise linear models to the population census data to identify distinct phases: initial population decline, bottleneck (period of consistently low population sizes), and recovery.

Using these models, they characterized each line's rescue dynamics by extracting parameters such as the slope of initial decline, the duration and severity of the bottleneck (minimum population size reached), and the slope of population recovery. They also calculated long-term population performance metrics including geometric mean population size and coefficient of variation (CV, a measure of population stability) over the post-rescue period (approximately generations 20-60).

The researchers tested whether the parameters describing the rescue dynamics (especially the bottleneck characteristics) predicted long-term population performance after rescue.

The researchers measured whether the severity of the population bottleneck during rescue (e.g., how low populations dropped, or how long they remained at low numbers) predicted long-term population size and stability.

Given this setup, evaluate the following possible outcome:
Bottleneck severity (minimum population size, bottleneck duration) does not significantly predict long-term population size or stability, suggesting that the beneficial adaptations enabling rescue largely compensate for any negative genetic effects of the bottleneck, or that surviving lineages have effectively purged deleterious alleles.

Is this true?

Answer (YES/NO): YES